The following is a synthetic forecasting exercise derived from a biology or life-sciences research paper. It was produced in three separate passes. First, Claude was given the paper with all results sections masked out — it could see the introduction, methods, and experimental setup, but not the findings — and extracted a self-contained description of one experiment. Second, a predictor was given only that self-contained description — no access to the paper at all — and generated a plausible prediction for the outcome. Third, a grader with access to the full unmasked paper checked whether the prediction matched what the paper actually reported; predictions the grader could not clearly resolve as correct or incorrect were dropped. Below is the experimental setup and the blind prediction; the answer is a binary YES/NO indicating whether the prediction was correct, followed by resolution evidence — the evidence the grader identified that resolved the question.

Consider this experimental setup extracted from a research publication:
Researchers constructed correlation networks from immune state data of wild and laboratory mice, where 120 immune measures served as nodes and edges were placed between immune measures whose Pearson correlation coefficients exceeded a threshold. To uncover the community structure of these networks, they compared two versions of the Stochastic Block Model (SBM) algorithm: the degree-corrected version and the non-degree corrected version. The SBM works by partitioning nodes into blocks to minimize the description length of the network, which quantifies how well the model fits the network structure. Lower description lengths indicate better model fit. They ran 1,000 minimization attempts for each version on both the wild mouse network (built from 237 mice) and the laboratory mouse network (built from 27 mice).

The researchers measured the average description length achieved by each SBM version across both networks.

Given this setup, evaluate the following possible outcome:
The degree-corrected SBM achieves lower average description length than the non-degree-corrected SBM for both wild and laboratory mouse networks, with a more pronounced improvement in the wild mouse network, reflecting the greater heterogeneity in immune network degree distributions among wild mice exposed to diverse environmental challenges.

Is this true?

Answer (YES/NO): NO